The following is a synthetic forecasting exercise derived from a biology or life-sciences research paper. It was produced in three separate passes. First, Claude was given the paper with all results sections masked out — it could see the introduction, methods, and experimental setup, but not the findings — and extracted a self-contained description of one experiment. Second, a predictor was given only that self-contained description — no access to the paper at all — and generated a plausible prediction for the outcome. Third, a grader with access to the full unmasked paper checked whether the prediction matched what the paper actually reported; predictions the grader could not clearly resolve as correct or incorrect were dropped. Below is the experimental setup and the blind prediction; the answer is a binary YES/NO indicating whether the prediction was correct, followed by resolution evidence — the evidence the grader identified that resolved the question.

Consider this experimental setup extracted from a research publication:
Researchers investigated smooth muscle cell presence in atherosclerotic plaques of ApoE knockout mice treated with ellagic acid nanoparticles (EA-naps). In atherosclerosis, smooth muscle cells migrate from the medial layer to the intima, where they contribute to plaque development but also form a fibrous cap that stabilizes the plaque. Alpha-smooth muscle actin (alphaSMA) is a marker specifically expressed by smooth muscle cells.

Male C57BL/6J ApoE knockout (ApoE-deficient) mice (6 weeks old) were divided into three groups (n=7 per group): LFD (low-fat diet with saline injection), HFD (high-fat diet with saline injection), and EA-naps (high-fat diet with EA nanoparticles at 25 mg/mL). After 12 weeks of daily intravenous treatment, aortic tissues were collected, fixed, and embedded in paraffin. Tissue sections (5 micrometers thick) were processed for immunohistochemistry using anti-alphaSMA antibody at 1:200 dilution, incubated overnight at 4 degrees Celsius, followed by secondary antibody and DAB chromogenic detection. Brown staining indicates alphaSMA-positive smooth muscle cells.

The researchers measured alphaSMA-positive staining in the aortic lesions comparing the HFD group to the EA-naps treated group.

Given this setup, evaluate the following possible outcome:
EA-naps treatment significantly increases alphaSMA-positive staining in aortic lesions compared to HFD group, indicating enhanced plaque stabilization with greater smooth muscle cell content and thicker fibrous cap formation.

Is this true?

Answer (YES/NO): NO